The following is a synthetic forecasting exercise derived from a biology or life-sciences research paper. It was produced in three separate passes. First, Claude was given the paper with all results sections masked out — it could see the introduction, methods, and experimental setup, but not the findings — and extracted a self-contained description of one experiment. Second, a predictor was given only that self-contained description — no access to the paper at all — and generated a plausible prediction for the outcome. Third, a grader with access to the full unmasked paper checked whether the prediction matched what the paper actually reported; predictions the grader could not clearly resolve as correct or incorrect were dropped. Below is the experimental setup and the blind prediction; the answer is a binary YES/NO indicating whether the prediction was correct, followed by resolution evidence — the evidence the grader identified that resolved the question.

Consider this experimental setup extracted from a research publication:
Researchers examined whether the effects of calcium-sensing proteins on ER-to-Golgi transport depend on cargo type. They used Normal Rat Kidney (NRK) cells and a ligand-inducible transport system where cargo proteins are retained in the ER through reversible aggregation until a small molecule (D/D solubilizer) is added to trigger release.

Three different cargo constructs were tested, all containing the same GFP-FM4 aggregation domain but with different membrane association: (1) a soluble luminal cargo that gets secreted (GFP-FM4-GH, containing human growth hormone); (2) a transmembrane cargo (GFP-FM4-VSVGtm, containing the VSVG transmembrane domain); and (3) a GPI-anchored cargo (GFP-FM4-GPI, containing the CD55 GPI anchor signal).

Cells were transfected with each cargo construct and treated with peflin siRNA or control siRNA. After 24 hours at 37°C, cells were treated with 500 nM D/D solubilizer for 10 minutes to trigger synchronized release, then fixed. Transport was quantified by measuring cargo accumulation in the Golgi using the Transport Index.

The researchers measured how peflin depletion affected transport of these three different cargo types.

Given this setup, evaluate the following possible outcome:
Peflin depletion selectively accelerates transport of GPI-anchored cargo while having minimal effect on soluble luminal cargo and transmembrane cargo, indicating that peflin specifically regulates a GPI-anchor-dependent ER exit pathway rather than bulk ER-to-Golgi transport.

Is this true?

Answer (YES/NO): NO